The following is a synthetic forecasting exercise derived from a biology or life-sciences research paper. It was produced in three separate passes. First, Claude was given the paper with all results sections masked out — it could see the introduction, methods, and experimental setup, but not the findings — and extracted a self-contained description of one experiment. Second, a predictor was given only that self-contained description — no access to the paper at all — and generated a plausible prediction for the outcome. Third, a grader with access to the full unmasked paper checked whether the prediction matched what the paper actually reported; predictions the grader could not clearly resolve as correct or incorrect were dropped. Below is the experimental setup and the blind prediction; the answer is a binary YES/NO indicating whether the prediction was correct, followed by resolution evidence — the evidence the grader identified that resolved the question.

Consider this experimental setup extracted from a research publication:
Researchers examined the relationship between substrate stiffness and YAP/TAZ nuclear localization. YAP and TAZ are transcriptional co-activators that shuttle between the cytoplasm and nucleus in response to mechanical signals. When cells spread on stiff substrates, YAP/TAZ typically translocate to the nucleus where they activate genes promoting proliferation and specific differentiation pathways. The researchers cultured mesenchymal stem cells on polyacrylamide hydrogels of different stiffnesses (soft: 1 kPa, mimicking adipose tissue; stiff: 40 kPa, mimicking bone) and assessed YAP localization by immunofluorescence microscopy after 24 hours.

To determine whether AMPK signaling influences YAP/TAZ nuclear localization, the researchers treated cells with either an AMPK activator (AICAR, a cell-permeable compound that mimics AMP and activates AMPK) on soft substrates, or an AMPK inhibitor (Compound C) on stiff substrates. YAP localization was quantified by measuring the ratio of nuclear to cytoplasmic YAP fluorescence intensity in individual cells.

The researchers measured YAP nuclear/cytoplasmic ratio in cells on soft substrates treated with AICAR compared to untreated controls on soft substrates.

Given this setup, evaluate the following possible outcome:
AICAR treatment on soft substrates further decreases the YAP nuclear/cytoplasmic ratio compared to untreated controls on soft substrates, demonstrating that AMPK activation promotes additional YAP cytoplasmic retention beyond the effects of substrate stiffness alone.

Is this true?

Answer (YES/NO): NO